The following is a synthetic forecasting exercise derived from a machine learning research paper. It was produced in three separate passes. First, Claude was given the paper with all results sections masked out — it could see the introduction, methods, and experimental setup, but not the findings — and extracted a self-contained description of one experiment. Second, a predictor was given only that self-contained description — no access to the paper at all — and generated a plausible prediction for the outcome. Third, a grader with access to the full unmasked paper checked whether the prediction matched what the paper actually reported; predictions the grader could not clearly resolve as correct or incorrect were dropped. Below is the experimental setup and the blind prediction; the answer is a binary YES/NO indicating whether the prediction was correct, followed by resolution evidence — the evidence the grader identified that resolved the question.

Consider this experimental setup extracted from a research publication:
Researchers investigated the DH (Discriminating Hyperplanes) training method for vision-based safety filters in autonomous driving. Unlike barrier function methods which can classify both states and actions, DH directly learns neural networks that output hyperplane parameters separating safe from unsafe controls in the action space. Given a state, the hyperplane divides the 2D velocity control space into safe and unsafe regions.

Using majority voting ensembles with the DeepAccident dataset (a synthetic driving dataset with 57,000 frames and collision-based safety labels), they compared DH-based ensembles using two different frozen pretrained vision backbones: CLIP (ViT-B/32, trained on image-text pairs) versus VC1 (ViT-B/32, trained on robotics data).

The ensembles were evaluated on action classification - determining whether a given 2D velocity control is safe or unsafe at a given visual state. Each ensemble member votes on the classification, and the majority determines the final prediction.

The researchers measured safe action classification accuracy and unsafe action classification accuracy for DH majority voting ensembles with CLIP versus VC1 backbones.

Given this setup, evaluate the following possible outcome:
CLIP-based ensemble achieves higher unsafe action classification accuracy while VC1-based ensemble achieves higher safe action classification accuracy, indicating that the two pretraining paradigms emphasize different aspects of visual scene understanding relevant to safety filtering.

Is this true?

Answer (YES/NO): NO